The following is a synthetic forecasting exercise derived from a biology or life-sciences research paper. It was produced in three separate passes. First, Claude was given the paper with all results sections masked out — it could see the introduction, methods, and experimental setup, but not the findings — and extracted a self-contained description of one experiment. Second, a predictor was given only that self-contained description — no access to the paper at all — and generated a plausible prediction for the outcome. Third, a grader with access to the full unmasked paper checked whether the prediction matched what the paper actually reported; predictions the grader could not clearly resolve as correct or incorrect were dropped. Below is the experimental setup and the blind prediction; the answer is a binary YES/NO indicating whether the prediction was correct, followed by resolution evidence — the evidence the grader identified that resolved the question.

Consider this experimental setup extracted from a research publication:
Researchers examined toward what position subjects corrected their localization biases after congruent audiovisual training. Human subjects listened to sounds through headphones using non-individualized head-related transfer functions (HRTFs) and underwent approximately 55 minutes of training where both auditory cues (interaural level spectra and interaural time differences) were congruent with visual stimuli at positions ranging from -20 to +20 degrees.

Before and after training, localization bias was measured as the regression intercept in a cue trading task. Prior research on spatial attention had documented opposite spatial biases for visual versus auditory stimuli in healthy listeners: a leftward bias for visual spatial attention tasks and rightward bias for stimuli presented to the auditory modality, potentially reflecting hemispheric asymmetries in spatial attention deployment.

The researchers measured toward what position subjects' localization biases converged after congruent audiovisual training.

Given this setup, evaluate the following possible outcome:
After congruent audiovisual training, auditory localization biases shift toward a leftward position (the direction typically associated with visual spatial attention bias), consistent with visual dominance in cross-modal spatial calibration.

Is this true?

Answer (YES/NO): YES